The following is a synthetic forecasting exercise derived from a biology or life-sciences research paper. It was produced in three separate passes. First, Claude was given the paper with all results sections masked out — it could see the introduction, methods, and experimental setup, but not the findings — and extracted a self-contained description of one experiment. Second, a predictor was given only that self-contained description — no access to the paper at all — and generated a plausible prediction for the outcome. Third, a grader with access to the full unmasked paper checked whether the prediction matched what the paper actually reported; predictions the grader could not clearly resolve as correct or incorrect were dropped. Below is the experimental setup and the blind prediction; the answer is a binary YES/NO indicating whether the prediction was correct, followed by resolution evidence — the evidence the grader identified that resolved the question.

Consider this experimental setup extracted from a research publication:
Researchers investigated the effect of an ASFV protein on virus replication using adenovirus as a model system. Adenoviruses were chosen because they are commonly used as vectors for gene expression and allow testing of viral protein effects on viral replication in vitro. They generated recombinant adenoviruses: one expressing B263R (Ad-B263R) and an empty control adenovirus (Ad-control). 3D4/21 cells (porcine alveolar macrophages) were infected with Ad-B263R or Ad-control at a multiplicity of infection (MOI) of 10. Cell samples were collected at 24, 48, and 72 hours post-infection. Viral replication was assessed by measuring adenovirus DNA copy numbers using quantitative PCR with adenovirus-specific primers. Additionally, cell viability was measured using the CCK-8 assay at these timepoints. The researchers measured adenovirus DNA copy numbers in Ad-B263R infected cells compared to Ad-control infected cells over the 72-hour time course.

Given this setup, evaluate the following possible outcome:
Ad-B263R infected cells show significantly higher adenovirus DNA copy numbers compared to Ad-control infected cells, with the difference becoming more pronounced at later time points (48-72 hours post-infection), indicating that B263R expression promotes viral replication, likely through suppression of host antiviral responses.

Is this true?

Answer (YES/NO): NO